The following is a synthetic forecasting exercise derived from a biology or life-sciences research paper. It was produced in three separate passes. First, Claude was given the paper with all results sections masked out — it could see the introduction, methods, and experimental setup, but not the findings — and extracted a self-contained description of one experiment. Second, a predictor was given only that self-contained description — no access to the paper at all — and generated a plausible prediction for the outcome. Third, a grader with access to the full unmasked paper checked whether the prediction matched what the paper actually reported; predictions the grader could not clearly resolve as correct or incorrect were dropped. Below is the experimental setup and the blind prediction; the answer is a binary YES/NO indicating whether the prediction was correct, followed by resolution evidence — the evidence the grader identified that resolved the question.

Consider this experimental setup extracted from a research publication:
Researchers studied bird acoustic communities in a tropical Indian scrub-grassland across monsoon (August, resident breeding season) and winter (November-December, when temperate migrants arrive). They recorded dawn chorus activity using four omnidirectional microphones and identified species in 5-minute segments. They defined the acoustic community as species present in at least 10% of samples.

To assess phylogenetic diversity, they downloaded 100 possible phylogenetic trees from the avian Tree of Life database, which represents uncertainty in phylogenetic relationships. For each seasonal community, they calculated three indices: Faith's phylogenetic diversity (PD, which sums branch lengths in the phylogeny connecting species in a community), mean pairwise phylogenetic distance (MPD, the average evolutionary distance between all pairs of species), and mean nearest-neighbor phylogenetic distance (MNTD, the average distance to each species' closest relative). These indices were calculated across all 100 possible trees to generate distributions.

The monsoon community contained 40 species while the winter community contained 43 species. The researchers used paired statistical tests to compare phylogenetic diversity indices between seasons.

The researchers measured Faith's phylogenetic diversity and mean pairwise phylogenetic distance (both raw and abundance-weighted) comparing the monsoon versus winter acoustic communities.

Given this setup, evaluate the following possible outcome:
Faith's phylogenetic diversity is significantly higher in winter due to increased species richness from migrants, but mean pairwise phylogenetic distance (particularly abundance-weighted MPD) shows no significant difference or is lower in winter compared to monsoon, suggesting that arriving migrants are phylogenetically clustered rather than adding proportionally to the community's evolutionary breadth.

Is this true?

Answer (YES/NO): NO